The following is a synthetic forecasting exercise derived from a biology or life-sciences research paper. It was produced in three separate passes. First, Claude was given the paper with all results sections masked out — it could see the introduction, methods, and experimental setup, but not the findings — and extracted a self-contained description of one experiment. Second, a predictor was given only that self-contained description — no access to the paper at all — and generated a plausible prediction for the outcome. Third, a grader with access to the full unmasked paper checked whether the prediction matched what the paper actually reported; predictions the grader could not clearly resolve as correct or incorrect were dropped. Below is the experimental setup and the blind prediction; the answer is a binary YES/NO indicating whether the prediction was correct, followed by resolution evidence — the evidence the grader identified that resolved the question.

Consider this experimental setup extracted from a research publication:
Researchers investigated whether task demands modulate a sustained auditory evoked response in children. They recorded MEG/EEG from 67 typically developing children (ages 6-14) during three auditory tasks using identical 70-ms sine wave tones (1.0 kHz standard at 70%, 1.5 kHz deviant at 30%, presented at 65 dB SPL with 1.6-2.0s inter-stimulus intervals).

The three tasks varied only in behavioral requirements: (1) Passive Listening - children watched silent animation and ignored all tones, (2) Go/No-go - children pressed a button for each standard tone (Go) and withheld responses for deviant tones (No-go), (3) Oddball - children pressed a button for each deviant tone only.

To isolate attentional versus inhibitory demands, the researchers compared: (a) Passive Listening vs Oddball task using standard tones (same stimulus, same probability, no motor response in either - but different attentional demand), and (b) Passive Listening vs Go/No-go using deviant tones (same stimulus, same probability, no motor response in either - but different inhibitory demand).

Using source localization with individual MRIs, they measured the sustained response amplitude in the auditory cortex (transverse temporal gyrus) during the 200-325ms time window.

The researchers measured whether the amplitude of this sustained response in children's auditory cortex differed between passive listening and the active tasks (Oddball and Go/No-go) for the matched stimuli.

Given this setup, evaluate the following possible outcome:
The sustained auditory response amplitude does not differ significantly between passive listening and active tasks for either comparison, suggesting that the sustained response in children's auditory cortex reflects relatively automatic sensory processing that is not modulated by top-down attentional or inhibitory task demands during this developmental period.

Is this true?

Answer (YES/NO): NO